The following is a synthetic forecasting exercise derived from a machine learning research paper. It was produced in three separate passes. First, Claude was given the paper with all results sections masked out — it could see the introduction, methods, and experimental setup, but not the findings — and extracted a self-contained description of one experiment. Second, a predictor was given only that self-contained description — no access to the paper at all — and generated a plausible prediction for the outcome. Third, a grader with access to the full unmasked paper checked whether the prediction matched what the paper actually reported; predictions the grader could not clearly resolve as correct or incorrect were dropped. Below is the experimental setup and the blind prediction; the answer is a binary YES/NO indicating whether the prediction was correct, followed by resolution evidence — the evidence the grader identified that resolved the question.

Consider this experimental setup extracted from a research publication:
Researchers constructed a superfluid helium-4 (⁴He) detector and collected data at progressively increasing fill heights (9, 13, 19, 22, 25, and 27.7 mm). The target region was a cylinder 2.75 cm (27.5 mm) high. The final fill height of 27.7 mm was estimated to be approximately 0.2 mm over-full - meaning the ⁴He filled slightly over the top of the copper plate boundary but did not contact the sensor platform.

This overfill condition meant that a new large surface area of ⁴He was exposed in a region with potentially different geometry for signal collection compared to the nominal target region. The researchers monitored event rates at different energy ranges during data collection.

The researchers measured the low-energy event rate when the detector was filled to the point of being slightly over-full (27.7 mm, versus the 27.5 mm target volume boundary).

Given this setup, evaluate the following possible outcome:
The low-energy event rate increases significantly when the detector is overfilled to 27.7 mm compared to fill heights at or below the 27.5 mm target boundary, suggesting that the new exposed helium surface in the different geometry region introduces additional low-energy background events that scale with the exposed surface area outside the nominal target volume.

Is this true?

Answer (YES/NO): YES